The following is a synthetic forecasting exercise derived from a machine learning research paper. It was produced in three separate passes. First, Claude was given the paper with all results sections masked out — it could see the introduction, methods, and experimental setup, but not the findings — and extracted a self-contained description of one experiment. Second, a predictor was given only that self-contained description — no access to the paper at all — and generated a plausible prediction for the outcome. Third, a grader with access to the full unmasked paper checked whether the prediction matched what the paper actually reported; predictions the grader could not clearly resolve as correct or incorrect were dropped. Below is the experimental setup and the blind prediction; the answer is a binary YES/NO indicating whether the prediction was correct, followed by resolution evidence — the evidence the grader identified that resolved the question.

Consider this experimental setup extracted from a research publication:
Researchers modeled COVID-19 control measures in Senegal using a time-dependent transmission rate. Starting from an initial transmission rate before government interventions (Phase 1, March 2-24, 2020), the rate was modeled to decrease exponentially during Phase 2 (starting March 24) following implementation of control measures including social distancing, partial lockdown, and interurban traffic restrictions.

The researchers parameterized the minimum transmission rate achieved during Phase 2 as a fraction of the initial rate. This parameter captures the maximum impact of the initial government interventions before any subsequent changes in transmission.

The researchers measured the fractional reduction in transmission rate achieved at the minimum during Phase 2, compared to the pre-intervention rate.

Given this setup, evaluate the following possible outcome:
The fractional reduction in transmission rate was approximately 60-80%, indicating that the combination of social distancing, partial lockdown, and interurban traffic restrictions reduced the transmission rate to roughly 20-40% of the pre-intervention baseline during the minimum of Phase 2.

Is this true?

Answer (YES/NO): NO